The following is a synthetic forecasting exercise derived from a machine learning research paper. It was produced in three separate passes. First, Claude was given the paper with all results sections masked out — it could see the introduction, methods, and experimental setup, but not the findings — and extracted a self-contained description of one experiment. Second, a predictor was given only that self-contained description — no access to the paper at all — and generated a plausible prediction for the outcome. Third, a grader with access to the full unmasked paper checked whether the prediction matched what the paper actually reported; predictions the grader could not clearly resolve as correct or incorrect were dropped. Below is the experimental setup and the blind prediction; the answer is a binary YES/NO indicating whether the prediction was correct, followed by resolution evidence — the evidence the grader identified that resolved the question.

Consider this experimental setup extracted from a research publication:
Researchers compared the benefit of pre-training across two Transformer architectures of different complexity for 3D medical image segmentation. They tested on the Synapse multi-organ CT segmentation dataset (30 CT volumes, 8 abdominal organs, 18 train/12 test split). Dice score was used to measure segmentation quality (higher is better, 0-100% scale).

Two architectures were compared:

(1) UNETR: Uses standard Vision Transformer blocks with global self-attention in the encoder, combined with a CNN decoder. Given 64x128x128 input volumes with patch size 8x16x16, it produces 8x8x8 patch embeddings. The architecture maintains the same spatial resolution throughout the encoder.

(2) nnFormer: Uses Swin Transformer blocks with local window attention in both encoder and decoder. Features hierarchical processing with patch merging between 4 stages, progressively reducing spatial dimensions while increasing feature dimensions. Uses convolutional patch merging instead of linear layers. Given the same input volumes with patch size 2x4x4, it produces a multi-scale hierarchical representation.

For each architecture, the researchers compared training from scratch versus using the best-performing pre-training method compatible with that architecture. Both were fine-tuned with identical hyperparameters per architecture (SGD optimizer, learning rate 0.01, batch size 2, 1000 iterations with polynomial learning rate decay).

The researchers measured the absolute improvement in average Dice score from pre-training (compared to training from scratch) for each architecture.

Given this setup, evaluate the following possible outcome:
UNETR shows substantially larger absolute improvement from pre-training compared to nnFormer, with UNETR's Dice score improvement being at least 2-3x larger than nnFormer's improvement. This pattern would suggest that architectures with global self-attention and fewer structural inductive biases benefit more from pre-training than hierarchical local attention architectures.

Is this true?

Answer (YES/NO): NO